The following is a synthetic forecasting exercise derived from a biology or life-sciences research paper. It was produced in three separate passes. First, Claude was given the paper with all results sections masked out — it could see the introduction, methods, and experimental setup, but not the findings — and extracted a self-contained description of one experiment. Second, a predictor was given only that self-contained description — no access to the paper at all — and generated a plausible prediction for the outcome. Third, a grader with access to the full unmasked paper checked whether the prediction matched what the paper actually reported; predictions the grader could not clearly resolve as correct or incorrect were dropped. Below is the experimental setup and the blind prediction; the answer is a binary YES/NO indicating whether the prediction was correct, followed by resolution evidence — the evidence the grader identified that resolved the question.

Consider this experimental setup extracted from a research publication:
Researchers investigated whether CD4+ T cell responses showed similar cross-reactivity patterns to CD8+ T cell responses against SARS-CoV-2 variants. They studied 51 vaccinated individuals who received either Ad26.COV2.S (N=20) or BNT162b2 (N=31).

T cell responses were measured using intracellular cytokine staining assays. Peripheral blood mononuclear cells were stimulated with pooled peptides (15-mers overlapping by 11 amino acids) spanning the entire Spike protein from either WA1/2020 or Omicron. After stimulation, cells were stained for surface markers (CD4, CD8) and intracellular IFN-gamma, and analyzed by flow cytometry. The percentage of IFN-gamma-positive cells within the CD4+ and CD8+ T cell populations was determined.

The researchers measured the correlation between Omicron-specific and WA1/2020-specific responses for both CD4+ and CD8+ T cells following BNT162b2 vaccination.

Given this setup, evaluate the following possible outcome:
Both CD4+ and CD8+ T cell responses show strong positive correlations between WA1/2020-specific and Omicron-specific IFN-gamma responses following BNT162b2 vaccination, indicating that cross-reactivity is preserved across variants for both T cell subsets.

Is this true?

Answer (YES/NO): NO